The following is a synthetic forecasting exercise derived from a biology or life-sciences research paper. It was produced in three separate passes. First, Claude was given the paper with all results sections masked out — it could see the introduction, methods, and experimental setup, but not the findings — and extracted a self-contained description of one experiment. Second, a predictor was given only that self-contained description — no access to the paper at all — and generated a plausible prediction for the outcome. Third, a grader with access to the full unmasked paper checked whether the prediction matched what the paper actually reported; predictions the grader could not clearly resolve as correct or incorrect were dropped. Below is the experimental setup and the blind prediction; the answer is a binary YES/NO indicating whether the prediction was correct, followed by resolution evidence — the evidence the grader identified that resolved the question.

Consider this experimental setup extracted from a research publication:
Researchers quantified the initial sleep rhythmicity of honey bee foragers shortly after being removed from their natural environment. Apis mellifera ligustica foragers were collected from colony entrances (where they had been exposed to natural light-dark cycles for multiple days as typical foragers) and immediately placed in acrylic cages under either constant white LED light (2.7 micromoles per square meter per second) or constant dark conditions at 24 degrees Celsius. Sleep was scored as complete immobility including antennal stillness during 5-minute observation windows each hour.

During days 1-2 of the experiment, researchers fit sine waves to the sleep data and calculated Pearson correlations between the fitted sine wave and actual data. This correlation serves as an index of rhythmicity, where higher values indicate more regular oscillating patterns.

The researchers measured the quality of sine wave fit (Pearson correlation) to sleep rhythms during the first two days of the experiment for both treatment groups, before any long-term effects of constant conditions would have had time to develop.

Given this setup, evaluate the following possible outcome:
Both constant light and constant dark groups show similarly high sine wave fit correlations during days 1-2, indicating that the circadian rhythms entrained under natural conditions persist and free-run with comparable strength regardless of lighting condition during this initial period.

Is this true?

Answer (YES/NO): YES